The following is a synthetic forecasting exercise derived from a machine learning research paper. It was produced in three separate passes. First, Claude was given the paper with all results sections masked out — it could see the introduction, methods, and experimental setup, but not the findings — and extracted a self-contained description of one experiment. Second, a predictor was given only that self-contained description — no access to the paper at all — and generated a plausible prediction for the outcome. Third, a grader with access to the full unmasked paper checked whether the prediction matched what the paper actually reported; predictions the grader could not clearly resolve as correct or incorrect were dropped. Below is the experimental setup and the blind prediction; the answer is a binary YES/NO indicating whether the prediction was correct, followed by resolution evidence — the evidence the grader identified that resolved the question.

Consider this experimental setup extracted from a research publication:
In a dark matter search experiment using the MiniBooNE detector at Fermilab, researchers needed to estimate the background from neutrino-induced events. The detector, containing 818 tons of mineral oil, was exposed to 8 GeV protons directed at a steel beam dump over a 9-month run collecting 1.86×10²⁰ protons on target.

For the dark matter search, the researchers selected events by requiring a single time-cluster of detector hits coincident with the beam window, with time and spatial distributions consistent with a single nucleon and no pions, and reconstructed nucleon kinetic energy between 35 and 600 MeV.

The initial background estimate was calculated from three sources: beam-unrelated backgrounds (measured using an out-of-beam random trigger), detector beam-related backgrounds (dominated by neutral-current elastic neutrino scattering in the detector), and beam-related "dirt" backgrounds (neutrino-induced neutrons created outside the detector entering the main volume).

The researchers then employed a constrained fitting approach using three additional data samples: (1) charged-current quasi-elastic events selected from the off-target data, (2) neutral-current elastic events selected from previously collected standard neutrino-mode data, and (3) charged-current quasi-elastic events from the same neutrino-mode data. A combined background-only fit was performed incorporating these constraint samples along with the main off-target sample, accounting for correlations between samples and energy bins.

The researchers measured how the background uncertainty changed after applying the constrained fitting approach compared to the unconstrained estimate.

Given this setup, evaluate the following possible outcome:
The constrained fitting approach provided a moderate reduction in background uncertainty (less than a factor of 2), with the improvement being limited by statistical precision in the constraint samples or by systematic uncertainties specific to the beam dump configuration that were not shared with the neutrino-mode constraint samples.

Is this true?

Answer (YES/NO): NO